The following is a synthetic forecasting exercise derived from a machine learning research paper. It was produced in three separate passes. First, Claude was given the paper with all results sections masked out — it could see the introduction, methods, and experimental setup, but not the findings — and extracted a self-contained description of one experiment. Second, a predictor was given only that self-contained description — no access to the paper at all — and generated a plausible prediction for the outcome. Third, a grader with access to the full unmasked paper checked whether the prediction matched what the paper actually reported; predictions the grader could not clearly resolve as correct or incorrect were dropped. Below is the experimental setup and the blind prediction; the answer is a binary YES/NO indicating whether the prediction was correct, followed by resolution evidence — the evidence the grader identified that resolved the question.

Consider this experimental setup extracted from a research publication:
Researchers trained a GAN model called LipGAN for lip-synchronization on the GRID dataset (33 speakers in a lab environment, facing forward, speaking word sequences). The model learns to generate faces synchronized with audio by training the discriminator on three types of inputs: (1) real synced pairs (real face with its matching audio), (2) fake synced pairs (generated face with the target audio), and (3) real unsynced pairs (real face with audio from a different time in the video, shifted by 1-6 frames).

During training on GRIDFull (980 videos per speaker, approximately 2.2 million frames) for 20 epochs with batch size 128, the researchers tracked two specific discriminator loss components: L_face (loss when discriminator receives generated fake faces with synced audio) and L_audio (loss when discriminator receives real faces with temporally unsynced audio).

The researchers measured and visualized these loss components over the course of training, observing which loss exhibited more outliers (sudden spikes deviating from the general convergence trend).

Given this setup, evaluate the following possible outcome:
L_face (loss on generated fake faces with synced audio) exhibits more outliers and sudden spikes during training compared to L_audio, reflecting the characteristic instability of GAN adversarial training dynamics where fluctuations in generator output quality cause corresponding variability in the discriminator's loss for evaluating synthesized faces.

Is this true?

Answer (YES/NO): NO